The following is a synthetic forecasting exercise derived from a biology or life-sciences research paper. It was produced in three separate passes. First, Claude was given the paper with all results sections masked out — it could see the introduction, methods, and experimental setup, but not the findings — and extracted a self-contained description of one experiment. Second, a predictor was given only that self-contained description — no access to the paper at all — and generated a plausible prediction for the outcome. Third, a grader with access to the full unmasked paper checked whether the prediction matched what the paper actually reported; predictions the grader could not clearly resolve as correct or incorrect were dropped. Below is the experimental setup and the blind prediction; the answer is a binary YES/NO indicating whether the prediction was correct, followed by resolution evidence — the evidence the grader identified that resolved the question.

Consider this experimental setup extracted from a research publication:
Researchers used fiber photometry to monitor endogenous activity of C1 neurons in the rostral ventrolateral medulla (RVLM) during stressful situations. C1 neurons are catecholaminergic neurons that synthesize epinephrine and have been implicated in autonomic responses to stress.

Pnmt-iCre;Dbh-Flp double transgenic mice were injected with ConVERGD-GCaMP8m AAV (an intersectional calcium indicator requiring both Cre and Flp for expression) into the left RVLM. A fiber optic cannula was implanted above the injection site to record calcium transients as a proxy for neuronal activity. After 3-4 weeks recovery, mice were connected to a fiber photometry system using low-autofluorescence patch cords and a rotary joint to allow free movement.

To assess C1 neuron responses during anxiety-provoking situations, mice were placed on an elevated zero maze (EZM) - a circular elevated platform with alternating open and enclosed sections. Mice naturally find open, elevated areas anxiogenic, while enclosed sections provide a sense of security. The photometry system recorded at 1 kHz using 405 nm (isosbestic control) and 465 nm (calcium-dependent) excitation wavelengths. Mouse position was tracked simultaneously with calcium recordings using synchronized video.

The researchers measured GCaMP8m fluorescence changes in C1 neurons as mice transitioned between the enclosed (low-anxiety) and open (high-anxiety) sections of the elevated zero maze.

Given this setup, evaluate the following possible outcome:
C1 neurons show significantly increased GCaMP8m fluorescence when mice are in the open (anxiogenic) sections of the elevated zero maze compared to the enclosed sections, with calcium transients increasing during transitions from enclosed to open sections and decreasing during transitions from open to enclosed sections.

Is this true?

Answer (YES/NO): YES